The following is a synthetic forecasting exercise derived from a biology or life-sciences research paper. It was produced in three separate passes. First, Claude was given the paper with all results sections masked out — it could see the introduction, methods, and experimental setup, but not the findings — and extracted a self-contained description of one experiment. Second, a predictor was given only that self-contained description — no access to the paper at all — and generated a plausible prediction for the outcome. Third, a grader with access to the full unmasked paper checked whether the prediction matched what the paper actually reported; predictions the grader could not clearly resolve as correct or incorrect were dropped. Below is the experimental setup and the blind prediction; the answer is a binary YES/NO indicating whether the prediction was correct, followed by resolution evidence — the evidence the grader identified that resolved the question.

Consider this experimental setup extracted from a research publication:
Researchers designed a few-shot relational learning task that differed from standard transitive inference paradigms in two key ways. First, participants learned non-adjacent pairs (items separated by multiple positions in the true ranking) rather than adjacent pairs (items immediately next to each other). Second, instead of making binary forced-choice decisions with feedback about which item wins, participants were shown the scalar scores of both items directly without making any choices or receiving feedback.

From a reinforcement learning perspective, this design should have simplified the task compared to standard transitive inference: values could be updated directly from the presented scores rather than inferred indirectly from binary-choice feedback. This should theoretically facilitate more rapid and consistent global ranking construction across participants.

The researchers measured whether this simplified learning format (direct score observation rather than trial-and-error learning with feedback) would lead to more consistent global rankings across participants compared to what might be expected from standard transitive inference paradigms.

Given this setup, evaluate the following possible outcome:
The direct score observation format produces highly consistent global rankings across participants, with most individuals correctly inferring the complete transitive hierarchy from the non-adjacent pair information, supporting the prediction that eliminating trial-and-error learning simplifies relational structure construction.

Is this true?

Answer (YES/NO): NO